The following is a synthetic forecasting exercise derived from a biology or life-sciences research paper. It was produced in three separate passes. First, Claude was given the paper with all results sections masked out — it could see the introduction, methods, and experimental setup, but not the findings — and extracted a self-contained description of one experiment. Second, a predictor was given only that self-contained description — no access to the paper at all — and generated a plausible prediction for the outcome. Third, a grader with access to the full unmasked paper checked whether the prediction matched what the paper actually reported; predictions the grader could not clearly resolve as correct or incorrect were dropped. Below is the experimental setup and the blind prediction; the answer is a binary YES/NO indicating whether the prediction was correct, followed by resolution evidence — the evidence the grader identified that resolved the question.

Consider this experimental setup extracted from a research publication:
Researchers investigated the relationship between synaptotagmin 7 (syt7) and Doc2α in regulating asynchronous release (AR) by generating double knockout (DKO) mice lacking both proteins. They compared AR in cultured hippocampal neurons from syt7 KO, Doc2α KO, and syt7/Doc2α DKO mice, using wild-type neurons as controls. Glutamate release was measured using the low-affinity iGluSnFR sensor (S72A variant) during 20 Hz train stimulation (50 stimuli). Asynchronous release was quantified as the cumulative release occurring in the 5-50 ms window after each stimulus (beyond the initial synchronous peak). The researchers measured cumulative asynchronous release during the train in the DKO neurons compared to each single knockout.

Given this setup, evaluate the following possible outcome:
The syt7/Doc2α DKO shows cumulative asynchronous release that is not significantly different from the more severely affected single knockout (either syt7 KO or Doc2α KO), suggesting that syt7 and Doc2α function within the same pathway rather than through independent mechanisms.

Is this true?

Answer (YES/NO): YES